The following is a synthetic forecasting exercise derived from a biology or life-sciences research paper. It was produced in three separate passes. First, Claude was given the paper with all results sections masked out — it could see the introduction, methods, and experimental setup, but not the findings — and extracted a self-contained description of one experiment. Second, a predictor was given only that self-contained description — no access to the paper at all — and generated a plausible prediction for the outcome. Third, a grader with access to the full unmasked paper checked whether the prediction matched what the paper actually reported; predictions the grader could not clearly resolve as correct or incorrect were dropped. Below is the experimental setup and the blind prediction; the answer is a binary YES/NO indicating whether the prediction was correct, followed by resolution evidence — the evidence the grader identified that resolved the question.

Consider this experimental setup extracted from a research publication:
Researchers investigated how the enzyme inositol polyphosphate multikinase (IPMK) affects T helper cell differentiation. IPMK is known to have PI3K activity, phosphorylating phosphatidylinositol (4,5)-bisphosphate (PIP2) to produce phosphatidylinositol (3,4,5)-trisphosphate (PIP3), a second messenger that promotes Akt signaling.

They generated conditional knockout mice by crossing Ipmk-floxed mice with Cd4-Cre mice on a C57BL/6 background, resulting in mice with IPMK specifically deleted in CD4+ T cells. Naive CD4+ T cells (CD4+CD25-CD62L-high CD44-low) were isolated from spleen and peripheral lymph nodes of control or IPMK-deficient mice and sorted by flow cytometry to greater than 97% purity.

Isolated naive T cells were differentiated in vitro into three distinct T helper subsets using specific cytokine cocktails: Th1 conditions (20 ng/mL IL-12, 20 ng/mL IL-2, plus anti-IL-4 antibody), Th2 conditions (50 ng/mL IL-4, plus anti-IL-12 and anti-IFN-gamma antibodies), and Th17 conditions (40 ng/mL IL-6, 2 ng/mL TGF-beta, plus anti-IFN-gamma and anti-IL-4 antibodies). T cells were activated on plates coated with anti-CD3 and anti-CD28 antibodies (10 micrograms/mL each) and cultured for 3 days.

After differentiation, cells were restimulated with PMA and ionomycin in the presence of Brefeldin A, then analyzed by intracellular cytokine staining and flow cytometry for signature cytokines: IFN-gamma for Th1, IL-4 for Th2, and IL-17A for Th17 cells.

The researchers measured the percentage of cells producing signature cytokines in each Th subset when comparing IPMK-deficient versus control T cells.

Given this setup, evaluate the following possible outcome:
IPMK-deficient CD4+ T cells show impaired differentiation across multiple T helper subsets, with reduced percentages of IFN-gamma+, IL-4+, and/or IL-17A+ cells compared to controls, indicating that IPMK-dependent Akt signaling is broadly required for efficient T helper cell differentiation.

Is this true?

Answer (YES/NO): NO